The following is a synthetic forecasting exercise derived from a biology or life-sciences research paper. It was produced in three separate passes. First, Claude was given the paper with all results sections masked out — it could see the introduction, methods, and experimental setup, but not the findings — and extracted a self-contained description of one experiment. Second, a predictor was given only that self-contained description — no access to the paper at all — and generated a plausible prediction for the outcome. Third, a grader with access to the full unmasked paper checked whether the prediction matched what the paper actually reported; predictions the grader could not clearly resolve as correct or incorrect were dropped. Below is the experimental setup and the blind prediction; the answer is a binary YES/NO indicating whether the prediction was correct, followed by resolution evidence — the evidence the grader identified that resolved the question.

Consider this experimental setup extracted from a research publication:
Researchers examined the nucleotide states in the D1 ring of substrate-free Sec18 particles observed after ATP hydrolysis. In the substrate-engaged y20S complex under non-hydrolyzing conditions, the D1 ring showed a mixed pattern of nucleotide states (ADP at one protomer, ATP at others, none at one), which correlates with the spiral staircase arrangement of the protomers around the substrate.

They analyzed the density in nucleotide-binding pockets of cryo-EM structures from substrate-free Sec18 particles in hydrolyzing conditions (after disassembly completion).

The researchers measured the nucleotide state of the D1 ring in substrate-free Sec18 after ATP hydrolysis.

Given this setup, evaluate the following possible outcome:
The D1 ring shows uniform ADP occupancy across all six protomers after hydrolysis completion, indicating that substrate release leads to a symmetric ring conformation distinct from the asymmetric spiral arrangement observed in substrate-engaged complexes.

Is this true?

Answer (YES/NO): YES